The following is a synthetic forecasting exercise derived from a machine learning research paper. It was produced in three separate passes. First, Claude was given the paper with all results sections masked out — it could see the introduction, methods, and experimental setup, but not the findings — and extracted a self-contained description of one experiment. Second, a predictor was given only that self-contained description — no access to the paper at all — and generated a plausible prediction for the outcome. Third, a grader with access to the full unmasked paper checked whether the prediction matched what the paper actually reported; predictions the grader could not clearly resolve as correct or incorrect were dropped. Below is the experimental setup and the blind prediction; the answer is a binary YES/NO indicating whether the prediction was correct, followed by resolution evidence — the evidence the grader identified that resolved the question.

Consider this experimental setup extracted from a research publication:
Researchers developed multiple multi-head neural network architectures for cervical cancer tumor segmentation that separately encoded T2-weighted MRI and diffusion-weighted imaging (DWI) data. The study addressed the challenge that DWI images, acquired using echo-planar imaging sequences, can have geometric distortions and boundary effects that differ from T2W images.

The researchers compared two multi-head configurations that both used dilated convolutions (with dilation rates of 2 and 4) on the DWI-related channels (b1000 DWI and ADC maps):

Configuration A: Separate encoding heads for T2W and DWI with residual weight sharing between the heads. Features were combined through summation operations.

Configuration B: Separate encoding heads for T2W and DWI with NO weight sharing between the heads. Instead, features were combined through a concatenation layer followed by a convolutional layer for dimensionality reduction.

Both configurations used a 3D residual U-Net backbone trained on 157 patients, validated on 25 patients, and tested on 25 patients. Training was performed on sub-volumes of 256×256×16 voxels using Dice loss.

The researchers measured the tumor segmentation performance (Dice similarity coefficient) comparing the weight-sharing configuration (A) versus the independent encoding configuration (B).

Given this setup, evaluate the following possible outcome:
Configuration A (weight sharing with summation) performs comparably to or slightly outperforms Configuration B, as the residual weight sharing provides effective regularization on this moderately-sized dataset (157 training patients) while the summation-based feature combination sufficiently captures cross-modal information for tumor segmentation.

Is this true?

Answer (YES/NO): NO